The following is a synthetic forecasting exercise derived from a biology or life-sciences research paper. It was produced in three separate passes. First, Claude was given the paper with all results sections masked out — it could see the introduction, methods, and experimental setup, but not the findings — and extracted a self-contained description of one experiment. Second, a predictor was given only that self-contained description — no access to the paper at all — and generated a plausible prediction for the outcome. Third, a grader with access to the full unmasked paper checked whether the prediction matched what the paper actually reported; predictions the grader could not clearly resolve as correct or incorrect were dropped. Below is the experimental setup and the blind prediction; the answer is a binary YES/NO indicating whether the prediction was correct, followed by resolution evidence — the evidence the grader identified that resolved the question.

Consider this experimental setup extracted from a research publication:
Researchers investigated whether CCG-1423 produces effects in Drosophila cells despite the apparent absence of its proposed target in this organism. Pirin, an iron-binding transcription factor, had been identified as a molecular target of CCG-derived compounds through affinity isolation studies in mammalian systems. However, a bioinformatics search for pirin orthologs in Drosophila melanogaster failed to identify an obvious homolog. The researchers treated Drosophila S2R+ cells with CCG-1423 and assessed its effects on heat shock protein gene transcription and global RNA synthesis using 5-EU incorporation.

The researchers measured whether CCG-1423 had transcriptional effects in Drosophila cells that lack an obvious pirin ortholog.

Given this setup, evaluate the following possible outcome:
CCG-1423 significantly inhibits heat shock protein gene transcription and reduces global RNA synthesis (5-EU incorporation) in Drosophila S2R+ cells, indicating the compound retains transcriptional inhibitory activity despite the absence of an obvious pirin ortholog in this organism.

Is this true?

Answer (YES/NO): YES